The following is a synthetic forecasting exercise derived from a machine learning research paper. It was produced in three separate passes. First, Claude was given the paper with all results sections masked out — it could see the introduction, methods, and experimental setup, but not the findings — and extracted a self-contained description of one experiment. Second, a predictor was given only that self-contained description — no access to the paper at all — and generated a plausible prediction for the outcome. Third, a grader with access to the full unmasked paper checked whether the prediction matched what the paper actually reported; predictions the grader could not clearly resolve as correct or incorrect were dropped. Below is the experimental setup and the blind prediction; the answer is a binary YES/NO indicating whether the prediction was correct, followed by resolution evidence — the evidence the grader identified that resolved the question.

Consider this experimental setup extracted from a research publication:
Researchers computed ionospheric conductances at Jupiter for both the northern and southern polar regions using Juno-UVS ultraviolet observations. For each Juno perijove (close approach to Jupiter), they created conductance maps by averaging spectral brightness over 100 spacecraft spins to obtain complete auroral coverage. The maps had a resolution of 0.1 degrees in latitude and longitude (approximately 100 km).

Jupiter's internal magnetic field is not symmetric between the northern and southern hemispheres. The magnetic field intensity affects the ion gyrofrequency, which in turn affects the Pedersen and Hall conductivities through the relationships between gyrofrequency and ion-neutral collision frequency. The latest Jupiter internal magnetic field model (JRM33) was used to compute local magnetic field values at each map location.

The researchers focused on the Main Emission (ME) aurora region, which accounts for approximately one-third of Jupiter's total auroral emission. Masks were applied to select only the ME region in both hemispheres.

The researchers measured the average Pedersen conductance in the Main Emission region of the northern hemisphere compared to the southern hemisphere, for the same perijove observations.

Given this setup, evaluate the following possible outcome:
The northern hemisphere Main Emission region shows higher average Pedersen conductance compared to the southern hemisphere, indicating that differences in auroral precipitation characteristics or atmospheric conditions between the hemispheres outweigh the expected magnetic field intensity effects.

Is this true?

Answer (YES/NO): NO